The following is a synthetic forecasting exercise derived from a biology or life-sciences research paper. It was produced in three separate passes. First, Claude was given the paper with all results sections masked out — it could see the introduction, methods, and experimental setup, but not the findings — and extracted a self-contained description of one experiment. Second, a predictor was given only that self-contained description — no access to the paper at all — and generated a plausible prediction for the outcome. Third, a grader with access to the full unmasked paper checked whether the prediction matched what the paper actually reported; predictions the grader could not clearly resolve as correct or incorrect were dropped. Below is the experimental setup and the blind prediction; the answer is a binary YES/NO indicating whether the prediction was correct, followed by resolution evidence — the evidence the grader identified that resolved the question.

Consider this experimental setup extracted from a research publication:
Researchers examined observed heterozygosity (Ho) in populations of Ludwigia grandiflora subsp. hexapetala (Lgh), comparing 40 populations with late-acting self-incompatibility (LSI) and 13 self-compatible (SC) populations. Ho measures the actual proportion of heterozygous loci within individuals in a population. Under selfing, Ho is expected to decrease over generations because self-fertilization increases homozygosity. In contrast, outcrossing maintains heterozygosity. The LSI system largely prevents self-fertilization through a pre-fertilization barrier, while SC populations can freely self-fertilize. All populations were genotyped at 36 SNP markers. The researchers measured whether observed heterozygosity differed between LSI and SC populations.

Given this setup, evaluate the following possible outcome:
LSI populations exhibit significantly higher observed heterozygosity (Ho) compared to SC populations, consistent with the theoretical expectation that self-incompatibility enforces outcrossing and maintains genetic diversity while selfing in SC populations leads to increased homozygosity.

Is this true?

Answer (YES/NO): YES